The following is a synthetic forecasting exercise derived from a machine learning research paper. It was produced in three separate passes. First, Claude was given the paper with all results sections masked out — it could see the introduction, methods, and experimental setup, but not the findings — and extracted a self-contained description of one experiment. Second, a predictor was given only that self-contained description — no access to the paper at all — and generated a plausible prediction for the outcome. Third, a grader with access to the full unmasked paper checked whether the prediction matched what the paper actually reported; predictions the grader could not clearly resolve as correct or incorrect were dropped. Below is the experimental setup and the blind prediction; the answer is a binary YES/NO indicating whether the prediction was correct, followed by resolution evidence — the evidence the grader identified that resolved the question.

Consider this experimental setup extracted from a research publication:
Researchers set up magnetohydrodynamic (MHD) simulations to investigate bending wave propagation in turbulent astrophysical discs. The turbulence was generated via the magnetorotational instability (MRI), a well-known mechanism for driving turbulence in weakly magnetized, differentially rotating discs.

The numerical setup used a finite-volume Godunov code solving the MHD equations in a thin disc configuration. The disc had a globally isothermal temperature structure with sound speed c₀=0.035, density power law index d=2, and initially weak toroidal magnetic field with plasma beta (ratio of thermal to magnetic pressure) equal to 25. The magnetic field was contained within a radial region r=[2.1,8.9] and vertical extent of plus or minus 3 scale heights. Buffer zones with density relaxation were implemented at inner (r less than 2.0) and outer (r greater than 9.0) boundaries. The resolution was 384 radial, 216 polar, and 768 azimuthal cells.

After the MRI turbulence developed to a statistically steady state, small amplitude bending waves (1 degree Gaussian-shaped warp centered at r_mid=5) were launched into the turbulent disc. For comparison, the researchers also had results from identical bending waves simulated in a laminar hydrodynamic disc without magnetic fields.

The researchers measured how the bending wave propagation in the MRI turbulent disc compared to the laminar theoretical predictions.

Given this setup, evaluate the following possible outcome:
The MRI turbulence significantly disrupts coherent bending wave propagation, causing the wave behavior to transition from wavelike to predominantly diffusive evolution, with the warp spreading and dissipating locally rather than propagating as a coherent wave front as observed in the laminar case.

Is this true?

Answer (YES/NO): NO